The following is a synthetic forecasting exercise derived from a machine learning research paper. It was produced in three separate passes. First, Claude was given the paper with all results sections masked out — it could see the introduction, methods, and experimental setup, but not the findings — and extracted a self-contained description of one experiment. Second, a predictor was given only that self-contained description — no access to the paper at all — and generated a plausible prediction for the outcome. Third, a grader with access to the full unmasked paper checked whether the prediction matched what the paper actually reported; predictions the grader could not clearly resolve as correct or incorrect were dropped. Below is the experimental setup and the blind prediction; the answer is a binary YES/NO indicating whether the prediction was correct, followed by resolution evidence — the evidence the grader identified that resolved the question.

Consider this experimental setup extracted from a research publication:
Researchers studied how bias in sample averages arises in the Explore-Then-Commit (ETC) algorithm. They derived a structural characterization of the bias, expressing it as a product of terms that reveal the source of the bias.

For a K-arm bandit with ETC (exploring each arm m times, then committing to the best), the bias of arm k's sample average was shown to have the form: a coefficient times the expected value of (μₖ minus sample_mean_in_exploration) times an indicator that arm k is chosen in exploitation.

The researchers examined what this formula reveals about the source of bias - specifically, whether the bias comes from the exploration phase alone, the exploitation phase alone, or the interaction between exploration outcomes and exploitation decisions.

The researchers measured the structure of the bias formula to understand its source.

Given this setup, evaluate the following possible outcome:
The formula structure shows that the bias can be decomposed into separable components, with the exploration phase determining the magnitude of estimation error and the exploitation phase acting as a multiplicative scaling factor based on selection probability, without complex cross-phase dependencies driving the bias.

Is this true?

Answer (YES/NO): NO